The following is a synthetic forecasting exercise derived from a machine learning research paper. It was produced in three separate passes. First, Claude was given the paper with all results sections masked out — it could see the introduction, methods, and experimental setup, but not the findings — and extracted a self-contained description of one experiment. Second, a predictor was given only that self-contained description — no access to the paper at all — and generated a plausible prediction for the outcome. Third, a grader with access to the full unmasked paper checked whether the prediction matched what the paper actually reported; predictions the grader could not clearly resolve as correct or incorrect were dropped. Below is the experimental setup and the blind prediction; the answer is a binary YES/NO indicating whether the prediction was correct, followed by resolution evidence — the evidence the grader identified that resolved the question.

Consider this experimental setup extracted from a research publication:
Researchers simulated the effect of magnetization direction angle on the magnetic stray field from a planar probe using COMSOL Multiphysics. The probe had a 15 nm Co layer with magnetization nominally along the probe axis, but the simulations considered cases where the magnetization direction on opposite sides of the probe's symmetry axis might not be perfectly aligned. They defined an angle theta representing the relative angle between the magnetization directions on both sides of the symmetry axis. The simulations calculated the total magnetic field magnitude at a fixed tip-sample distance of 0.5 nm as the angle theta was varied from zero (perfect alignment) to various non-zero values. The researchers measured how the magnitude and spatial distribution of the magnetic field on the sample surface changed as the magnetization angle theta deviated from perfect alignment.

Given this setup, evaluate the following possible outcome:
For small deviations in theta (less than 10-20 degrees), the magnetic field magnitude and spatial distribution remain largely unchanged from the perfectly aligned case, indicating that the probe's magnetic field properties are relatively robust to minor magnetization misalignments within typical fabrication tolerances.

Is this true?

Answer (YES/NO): YES